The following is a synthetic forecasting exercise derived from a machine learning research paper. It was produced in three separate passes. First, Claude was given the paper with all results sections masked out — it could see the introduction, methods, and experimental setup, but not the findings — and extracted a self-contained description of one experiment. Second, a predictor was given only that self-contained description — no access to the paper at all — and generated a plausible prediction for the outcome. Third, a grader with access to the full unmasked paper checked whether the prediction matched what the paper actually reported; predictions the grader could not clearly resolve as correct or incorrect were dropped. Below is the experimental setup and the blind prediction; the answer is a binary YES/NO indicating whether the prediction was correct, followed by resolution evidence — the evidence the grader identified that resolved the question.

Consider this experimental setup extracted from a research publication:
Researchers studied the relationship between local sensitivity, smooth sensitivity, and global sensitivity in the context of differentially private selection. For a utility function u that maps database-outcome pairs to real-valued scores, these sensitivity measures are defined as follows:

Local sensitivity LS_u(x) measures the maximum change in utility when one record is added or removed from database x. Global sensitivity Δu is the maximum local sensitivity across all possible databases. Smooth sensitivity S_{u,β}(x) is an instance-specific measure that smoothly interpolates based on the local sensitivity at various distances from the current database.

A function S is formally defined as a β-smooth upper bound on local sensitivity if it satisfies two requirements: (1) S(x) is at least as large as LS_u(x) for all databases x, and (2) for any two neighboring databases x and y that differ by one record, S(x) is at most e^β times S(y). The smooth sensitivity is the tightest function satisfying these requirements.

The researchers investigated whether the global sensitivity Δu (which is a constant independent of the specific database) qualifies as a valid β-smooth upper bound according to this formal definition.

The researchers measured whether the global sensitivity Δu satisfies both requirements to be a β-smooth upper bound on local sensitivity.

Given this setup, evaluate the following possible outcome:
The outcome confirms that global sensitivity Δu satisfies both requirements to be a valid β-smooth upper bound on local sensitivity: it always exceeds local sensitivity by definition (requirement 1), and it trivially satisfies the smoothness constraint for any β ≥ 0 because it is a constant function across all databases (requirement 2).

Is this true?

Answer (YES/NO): YES